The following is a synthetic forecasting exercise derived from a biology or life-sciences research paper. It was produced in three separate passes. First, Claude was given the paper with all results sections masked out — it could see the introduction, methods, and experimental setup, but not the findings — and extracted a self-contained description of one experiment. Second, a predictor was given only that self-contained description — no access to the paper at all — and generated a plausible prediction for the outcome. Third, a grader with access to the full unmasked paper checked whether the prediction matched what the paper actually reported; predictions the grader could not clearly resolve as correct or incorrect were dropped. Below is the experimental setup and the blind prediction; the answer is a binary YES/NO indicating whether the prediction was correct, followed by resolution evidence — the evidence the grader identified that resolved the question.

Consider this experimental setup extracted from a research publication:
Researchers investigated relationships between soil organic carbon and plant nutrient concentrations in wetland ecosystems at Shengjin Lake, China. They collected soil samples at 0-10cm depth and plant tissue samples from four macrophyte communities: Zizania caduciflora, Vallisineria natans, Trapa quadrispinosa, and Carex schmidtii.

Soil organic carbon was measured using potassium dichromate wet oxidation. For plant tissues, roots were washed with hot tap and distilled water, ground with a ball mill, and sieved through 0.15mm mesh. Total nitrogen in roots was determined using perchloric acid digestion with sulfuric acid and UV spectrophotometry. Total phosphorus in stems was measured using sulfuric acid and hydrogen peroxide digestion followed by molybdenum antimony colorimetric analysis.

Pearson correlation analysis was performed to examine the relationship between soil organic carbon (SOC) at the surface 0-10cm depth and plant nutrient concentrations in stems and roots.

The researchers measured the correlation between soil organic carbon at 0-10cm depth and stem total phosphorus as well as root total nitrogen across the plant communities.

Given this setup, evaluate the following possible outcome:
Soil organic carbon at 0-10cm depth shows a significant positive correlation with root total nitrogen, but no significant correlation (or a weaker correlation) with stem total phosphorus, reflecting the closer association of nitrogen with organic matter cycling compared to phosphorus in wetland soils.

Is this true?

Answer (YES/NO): NO